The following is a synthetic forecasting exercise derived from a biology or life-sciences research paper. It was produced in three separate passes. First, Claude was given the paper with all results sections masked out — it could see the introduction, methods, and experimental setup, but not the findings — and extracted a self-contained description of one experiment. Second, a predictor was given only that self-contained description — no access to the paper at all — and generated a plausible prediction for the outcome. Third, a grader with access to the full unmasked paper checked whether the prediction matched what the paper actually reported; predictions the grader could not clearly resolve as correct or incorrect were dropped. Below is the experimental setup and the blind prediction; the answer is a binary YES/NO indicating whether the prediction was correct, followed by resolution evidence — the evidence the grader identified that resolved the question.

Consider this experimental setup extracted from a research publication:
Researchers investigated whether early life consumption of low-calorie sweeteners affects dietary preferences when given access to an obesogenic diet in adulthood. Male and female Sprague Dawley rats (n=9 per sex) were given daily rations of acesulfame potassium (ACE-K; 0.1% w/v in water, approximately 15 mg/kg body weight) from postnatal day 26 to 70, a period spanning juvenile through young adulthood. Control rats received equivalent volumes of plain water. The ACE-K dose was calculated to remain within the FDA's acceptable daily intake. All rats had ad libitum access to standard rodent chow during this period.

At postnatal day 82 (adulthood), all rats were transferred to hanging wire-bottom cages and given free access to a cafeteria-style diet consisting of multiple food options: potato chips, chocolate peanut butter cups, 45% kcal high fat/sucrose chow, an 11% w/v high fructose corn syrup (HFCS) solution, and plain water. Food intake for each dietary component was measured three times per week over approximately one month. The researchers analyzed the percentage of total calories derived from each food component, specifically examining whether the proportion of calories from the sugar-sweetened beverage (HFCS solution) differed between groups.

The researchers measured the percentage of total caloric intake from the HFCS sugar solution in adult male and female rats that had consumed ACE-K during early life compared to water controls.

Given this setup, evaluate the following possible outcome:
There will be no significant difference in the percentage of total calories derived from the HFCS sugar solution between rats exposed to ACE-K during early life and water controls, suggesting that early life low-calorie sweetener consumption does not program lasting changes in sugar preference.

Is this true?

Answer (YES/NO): YES